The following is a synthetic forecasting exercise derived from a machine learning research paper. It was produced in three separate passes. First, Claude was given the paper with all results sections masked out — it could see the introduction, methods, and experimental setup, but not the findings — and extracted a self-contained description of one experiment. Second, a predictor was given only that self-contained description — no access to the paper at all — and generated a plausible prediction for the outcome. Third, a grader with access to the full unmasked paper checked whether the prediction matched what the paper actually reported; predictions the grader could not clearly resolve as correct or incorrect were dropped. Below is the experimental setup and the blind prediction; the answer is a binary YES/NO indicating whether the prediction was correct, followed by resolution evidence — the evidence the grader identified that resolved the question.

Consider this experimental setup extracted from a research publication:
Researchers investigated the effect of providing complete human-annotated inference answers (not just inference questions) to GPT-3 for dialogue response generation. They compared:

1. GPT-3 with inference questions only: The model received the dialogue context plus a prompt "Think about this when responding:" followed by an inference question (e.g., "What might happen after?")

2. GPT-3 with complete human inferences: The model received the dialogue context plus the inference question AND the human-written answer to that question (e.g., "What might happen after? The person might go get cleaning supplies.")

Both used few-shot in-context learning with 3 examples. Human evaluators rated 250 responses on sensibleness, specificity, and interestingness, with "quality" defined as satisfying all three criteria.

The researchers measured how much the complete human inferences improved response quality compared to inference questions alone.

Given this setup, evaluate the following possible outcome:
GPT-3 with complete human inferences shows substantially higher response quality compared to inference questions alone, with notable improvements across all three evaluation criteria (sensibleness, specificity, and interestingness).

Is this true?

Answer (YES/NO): NO